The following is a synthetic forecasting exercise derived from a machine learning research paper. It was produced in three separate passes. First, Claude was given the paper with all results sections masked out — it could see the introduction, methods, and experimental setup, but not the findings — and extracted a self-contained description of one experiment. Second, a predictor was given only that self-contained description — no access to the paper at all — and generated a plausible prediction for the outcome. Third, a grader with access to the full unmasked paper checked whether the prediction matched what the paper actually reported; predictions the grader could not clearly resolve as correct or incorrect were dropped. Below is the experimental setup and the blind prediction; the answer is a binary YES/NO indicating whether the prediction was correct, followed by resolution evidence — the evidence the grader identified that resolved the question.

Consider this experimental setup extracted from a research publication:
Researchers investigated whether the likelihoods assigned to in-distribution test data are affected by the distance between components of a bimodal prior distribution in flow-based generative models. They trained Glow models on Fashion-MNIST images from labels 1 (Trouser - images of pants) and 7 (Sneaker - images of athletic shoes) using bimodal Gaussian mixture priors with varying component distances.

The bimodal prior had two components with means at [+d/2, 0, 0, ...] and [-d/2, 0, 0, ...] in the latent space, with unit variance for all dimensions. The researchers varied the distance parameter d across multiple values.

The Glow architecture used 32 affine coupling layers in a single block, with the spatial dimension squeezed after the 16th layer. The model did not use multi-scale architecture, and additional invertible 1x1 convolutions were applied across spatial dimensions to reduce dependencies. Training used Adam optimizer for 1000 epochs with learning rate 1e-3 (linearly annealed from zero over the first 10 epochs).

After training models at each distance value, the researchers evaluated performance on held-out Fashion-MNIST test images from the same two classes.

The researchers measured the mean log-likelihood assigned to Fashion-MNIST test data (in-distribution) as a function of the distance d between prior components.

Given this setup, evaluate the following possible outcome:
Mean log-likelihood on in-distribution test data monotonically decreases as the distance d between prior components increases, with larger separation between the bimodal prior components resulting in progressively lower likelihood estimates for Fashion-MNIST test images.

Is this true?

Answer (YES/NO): NO